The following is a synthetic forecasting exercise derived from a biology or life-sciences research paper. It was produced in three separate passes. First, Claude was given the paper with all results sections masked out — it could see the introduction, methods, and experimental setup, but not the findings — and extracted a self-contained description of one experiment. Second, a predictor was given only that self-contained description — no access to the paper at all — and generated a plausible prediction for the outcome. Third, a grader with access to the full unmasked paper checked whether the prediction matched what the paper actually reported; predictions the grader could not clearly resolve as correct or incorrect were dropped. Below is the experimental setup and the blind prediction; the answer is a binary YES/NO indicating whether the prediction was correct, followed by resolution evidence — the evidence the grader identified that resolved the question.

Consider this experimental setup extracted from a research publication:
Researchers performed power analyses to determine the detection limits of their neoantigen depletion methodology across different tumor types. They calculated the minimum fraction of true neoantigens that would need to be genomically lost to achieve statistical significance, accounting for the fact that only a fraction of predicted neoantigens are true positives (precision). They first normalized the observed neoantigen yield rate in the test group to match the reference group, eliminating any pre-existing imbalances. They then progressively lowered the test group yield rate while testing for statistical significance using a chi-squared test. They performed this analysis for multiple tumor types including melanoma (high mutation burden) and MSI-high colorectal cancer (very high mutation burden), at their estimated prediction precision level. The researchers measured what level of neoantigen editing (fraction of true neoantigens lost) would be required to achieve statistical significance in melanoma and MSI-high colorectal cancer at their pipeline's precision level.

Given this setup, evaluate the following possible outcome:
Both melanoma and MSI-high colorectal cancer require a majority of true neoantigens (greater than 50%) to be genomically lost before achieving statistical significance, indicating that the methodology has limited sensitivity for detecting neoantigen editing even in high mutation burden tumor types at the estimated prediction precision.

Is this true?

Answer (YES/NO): NO